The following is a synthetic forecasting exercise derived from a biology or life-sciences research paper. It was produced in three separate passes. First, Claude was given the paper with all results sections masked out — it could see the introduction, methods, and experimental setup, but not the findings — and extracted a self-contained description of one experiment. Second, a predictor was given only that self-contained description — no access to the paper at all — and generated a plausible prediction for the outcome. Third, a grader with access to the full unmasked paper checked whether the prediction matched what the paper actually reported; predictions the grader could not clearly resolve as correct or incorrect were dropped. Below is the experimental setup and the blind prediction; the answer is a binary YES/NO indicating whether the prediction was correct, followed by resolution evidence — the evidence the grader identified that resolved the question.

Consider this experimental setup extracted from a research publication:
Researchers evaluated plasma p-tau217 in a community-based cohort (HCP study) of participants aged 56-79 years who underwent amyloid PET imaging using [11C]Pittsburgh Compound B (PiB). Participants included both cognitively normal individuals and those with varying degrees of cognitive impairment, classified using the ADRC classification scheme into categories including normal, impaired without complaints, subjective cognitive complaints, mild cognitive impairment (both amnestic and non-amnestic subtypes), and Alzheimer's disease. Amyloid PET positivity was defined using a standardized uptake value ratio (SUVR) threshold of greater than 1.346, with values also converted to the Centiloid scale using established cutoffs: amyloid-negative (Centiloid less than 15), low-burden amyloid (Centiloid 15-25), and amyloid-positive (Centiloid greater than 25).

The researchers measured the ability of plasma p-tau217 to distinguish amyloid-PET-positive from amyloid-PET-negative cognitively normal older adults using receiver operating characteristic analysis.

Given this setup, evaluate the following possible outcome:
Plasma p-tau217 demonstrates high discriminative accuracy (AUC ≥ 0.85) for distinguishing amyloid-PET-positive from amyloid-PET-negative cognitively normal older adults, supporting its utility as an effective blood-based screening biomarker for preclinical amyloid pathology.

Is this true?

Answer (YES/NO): NO